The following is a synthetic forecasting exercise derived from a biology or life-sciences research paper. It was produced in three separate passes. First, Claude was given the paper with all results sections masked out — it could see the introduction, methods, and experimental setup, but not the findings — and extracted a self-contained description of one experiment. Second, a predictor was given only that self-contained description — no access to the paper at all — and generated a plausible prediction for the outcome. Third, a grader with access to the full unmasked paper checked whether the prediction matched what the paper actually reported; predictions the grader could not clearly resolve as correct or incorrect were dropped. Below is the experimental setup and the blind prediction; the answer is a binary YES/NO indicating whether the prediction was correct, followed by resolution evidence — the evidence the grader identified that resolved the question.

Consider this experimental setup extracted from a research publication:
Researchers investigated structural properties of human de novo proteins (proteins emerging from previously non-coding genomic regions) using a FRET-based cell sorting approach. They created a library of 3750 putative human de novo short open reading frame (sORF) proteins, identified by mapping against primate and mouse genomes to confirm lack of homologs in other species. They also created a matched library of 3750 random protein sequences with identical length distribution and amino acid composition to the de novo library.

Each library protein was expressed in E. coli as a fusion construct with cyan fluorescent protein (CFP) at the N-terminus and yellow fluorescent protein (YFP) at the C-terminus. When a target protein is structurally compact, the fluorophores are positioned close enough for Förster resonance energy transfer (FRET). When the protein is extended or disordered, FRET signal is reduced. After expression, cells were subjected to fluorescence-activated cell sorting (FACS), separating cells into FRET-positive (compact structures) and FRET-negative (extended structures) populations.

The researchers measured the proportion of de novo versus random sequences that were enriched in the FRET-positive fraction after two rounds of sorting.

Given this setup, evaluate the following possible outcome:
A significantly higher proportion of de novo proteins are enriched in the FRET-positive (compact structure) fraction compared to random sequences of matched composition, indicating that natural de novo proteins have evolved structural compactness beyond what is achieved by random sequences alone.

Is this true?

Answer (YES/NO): NO